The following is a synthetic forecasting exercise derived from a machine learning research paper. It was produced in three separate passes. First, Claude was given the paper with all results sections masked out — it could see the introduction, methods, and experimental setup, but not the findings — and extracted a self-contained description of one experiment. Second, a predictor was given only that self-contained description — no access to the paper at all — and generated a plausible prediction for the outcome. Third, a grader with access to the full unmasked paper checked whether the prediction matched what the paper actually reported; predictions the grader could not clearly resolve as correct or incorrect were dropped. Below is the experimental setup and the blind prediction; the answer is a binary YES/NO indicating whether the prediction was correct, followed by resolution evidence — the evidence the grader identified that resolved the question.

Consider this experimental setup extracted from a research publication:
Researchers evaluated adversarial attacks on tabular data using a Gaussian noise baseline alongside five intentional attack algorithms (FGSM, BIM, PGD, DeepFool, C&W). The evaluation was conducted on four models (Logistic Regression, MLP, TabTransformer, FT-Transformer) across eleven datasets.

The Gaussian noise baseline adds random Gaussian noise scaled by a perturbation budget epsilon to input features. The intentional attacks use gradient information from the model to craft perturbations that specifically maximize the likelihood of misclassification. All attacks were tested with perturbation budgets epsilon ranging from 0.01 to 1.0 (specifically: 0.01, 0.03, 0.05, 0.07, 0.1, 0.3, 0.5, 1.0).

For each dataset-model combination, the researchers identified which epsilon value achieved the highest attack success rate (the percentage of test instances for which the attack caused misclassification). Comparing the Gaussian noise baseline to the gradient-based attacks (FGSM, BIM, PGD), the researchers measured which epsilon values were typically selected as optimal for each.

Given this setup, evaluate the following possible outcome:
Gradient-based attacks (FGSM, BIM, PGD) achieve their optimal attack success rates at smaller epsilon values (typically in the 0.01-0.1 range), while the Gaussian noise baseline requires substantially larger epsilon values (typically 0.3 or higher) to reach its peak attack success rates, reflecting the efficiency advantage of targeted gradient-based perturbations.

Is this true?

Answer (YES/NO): NO